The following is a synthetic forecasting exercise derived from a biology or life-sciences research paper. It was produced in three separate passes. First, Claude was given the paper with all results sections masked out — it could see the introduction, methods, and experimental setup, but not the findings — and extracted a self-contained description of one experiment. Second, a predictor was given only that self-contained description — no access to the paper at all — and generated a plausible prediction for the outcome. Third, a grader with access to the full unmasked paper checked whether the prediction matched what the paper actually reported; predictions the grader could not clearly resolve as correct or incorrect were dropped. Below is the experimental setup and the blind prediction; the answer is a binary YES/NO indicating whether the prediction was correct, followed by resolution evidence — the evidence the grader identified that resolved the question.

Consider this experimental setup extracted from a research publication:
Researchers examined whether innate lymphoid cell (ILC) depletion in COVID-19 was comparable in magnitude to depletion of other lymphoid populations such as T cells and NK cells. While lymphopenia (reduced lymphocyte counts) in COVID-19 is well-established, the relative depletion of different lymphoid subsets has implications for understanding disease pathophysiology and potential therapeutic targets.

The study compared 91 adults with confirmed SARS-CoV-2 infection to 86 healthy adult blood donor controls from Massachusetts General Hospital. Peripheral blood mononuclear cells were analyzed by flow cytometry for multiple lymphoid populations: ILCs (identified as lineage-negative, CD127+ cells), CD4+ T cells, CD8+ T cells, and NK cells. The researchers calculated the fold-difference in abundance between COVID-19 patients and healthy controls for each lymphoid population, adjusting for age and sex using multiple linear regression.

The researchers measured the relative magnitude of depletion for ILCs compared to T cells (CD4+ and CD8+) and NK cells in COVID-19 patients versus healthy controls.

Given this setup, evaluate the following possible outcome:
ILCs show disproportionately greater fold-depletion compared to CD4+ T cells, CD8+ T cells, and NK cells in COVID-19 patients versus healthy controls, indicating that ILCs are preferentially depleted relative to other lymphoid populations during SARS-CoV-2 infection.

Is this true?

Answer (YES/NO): NO